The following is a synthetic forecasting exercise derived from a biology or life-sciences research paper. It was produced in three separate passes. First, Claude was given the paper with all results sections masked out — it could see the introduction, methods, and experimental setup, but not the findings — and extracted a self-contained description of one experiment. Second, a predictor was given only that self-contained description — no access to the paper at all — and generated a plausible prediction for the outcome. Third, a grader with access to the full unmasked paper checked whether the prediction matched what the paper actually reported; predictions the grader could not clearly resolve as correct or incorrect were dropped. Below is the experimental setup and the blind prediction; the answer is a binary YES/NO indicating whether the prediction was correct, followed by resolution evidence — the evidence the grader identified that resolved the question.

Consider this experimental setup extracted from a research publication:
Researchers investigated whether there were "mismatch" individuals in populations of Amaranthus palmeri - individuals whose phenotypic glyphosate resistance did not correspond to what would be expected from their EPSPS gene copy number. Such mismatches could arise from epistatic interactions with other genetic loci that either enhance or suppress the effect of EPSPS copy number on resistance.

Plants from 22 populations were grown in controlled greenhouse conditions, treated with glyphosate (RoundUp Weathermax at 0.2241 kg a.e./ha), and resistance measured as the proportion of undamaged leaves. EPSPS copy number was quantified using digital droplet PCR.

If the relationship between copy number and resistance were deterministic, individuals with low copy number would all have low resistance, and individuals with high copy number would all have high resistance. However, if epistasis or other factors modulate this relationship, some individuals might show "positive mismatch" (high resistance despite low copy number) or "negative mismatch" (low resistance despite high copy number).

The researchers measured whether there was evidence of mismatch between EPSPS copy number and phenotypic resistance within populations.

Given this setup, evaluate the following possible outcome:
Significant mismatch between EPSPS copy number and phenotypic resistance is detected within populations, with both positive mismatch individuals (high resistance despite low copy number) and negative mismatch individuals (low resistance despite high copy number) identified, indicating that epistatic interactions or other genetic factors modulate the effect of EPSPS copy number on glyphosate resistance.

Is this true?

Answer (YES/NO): NO